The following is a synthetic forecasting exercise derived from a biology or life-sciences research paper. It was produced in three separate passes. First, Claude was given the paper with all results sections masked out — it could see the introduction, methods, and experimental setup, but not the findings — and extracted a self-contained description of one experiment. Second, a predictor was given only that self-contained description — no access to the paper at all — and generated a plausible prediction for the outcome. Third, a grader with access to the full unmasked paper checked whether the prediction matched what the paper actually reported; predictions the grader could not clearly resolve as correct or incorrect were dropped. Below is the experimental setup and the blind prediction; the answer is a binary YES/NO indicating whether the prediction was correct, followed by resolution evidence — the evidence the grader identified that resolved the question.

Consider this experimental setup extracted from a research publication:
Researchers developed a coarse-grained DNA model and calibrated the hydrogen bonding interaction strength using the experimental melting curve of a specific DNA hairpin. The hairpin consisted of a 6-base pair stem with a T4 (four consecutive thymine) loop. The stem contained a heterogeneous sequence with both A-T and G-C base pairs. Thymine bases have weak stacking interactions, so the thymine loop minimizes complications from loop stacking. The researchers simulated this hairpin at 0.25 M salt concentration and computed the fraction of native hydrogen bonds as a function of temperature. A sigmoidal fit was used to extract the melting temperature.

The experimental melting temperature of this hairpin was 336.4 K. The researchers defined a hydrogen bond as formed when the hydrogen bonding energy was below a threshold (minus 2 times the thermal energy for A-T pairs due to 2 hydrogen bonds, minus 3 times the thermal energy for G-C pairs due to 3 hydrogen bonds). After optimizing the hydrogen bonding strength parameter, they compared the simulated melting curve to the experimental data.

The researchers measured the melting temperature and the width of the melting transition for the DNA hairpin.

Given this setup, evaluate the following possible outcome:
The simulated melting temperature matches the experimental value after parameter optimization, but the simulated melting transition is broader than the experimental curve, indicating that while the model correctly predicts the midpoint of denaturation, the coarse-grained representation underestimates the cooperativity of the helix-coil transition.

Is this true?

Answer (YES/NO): YES